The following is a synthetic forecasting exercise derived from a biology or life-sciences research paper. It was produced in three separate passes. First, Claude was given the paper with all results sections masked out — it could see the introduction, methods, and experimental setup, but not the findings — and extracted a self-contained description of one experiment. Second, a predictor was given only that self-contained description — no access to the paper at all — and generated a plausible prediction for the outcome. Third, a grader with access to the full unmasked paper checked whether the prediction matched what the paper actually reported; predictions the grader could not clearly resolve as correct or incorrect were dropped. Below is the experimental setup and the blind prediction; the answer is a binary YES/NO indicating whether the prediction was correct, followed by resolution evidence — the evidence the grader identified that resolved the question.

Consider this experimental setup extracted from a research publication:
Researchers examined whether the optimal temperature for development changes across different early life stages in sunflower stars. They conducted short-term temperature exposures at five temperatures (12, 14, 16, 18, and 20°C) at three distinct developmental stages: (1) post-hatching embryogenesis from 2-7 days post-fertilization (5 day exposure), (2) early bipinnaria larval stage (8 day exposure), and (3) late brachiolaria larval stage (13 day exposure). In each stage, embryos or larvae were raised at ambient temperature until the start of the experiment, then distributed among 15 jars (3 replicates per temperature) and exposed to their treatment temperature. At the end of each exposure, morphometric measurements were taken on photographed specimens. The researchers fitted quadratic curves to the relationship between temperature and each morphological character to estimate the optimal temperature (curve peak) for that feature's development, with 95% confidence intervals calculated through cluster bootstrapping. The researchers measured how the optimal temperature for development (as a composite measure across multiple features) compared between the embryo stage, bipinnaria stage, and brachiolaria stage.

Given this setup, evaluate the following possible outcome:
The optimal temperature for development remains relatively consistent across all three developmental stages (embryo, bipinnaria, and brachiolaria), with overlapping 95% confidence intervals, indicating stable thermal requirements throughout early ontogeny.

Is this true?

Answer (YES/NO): NO